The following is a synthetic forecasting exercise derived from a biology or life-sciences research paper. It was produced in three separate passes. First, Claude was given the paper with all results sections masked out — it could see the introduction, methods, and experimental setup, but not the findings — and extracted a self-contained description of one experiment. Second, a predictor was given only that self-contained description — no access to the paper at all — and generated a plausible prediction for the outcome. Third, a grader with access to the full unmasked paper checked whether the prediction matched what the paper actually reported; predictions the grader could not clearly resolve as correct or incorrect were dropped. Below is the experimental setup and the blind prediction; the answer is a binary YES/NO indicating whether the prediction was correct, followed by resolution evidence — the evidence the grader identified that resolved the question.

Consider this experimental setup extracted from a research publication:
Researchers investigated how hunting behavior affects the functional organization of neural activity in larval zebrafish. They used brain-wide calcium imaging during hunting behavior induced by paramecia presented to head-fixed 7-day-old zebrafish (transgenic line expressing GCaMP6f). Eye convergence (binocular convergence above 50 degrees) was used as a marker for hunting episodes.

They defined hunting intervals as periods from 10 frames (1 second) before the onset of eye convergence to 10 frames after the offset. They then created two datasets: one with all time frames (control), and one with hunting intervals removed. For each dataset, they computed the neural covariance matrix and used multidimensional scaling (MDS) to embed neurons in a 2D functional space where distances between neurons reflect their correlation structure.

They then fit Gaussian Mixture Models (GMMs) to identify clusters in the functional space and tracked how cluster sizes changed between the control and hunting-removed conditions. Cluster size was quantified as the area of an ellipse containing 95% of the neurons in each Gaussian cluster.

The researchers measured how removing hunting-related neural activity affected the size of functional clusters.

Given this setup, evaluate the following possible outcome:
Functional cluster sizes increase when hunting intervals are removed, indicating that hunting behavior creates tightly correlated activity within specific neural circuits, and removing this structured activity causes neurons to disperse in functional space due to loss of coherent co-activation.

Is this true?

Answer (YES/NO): YES